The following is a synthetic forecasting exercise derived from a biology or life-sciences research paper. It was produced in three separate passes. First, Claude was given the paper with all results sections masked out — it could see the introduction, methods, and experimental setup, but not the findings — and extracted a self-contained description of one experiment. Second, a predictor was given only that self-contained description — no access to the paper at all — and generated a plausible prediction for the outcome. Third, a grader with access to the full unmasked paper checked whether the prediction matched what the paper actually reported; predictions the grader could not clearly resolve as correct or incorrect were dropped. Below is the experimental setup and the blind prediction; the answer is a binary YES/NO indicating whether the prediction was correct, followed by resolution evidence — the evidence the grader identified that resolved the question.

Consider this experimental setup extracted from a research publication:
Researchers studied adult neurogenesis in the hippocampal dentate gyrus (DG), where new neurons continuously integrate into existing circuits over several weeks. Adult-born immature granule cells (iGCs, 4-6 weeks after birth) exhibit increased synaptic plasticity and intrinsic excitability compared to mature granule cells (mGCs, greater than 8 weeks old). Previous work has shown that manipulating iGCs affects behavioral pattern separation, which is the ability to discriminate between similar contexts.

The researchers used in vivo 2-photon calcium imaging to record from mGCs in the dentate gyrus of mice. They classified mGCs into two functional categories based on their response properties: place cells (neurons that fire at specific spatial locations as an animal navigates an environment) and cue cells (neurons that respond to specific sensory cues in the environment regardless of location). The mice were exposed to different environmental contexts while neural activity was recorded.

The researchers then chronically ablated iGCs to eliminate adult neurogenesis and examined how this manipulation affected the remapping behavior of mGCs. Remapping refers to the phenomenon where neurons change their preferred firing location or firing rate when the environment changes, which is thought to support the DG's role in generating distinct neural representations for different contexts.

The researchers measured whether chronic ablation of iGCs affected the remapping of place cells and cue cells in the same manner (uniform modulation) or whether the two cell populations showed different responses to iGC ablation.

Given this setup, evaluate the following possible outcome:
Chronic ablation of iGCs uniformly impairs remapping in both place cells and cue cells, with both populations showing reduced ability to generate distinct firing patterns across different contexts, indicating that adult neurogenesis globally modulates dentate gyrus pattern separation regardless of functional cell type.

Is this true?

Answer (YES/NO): NO